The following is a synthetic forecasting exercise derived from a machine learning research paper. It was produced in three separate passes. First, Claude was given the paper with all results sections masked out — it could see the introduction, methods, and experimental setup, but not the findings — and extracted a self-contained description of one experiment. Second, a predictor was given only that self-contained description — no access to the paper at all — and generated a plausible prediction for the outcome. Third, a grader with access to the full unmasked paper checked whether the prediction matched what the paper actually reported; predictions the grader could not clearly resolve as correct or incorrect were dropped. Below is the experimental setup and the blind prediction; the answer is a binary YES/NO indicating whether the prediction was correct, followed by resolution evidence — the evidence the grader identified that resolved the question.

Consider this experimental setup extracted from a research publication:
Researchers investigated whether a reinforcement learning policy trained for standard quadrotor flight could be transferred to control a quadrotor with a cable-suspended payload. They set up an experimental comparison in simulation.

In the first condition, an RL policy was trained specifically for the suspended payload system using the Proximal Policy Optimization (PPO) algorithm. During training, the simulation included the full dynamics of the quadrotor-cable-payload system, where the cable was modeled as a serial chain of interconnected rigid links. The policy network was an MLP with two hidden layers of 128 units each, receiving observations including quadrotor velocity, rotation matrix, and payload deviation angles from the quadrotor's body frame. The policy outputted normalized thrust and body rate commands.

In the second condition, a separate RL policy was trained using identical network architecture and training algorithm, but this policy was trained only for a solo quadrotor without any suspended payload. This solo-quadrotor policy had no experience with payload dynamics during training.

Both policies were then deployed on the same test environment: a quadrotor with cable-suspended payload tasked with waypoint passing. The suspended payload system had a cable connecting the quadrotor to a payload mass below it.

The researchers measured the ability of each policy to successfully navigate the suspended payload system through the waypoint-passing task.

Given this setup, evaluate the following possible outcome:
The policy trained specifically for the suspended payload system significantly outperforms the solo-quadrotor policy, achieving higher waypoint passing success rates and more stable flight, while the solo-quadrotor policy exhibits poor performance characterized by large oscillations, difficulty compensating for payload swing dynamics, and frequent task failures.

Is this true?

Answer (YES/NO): YES